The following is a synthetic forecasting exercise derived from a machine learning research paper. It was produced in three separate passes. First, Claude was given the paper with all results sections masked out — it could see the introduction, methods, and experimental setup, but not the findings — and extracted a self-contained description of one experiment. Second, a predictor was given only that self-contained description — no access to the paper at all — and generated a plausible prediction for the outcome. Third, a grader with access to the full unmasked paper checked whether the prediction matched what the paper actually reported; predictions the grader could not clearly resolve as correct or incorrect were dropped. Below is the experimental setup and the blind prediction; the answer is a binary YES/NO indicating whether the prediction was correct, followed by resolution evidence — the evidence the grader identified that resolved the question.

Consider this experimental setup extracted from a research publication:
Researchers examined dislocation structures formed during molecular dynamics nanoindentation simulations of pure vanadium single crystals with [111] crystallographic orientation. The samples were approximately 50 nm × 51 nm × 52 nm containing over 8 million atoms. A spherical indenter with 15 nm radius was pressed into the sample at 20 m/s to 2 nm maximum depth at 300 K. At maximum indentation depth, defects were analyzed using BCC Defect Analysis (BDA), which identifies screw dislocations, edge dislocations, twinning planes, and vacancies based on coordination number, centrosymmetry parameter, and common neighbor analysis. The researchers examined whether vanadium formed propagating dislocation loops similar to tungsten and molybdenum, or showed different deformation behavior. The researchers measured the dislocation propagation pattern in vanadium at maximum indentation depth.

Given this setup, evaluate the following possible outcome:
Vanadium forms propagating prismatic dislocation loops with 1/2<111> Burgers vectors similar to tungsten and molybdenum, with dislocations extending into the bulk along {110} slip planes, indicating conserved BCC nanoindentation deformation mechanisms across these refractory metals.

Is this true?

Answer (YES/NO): NO